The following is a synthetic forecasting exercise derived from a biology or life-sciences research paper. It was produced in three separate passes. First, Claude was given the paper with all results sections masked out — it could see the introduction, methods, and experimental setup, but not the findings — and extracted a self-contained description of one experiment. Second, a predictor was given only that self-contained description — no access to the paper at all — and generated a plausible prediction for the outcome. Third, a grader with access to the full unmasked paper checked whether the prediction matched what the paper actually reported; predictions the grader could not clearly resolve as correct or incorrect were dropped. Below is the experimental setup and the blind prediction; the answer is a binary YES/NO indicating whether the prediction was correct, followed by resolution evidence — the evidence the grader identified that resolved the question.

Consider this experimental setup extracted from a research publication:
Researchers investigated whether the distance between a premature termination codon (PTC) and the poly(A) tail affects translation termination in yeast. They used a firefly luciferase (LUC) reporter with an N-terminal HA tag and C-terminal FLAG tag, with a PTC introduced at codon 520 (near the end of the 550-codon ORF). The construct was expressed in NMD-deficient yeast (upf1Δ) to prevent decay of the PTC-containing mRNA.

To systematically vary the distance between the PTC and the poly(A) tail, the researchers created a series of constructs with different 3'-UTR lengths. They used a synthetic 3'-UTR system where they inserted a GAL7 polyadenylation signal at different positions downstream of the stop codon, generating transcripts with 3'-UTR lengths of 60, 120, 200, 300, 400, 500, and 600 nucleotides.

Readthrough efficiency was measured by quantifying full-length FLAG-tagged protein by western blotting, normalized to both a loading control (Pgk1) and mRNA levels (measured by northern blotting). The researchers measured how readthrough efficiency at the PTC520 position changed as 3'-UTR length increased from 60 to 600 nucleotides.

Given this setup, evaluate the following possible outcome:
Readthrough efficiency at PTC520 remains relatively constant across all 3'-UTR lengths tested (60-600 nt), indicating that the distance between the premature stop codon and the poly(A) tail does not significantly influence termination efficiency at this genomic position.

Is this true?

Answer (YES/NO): NO